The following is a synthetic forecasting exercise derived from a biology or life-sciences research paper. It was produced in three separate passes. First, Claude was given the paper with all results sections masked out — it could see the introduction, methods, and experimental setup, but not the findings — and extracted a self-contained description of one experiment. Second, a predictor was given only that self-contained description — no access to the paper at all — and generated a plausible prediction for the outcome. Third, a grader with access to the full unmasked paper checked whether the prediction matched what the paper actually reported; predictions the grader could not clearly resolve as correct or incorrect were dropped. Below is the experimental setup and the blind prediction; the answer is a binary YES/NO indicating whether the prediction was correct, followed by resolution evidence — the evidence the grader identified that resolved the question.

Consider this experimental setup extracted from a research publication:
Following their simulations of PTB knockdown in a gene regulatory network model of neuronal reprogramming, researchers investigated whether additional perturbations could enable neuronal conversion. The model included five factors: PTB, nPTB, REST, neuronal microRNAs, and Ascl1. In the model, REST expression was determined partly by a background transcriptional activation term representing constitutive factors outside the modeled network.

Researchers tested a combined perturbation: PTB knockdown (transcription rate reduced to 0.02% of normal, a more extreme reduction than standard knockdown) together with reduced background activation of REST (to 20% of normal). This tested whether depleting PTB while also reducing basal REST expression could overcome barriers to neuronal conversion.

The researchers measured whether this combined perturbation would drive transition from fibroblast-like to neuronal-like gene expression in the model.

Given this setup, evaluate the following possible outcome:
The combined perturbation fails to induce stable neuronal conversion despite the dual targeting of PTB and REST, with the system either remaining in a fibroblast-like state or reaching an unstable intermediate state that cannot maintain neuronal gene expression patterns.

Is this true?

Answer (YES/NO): NO